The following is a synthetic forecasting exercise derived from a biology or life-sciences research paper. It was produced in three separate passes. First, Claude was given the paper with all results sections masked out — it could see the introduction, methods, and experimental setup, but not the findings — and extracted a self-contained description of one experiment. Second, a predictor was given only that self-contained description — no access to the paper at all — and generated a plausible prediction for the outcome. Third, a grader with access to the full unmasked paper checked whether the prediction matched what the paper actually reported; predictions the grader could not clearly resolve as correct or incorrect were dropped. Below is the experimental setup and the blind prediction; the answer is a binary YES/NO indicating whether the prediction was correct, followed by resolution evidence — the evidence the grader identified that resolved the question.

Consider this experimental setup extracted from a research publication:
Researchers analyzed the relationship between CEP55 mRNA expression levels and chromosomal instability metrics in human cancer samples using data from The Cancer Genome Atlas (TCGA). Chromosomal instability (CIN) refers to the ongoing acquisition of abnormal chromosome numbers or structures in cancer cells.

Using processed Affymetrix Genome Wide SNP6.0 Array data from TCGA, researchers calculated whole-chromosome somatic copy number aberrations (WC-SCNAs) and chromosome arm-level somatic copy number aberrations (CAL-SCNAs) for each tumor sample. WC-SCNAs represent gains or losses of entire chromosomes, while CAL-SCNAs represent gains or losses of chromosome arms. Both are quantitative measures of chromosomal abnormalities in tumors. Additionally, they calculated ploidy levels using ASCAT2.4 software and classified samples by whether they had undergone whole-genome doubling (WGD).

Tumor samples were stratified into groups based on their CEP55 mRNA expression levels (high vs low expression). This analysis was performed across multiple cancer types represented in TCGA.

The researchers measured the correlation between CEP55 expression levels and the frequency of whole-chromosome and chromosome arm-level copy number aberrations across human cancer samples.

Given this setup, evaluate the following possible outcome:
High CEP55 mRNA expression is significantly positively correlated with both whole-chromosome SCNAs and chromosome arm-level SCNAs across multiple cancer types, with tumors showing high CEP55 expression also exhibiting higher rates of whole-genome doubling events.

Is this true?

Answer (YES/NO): YES